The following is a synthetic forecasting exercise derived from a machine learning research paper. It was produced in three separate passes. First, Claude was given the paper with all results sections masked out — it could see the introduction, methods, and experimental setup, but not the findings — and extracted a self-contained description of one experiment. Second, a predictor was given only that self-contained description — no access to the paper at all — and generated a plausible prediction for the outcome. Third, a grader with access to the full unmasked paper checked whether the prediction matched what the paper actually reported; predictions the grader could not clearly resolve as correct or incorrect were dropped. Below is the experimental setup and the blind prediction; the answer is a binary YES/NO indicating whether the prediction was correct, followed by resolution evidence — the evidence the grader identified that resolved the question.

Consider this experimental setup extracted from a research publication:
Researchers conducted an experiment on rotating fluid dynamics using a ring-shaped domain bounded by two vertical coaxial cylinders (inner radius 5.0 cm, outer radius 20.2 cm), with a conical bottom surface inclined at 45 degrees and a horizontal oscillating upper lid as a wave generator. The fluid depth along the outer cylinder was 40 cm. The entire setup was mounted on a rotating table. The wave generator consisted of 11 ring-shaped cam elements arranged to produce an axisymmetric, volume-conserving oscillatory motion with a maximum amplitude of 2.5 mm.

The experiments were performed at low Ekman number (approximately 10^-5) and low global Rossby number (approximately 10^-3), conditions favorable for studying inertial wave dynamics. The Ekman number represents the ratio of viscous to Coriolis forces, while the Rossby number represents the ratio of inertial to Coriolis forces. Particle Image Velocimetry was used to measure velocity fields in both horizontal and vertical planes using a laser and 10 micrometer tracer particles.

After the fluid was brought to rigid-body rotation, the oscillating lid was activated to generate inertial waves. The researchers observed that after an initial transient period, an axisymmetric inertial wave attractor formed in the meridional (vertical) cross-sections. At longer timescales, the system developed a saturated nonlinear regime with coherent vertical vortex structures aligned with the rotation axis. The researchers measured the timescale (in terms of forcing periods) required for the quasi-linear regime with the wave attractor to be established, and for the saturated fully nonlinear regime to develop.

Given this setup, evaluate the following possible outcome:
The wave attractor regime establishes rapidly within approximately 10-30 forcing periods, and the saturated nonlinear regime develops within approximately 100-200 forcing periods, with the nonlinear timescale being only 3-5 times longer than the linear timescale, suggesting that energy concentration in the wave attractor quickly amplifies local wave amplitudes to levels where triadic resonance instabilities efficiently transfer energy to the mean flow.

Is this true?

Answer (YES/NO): NO